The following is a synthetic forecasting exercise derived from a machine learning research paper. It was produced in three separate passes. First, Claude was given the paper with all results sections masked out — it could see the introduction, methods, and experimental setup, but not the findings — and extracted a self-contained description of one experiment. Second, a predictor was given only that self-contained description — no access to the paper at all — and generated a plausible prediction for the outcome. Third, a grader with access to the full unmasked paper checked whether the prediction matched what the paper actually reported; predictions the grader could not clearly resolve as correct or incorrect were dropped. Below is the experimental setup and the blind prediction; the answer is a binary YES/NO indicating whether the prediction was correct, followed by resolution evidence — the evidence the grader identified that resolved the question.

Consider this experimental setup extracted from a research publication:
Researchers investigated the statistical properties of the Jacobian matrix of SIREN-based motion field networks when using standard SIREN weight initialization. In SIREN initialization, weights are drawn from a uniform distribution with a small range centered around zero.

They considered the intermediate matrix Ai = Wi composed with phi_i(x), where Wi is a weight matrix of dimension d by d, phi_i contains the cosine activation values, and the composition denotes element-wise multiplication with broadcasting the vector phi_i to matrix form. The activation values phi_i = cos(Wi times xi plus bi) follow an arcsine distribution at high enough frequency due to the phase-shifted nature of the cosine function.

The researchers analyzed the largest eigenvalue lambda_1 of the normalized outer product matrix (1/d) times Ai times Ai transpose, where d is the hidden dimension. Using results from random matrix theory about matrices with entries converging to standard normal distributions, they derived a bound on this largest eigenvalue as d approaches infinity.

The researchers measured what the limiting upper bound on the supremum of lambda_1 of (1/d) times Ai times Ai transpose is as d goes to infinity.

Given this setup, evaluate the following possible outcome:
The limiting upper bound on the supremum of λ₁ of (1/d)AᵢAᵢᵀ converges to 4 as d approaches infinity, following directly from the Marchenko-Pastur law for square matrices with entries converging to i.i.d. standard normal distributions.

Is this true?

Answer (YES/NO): YES